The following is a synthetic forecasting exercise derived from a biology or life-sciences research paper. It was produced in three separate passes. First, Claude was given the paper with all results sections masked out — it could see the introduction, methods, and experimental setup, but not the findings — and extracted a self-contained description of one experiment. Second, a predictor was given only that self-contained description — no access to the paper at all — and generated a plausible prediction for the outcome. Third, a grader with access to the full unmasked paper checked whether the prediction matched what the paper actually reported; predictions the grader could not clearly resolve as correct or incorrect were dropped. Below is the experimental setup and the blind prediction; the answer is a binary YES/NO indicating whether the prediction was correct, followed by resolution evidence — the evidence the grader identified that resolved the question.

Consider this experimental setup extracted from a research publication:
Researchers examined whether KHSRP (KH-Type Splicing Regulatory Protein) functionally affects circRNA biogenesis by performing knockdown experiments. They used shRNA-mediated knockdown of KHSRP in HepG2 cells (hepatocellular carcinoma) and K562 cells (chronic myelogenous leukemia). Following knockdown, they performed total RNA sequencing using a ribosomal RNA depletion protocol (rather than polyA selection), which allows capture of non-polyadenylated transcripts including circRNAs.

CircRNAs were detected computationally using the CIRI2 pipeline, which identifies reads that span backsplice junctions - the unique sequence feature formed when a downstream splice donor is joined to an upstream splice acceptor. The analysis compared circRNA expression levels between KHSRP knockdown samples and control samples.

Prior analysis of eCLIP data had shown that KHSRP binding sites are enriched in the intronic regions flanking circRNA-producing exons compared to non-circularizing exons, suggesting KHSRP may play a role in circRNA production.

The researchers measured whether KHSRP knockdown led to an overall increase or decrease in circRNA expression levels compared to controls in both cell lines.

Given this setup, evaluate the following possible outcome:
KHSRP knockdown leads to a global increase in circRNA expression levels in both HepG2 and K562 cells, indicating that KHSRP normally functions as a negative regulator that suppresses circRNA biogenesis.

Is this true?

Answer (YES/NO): NO